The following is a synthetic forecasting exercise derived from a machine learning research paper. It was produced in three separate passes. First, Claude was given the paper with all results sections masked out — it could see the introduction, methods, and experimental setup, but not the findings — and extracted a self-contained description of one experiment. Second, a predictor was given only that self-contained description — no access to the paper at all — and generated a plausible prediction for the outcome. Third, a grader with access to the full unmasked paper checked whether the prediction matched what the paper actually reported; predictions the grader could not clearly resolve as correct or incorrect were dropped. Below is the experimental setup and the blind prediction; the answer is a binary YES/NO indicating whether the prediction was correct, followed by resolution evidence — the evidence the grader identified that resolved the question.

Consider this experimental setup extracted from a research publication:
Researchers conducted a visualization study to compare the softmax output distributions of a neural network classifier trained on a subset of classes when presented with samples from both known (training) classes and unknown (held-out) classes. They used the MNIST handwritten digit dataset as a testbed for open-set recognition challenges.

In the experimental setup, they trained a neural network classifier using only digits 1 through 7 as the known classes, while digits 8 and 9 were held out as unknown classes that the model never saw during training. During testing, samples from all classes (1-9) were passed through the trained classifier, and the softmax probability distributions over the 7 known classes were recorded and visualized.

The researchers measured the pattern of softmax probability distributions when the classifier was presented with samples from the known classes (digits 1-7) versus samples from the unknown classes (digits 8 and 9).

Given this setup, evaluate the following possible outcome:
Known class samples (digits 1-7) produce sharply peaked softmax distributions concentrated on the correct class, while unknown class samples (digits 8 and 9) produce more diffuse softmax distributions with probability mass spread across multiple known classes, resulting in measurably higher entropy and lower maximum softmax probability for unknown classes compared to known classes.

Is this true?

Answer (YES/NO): YES